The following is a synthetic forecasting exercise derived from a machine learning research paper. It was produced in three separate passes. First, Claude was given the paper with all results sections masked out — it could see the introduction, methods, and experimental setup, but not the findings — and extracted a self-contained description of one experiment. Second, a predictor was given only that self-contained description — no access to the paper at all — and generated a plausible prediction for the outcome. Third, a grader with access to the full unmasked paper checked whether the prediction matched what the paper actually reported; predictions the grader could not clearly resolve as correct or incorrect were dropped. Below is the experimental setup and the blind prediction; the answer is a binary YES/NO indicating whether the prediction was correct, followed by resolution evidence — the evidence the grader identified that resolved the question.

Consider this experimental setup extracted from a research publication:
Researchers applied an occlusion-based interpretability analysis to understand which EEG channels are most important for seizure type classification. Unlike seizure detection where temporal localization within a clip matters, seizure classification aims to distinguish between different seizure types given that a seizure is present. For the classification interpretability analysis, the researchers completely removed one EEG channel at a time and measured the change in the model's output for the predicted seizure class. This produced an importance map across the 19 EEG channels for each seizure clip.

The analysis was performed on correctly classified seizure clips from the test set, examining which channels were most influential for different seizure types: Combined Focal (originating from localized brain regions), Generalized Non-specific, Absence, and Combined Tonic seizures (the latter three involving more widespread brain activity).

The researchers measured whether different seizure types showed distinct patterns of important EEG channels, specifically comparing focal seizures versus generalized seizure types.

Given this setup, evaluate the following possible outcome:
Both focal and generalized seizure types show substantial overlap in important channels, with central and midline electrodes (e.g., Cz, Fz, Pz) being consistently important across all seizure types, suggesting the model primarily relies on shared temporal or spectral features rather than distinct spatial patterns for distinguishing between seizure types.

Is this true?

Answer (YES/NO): NO